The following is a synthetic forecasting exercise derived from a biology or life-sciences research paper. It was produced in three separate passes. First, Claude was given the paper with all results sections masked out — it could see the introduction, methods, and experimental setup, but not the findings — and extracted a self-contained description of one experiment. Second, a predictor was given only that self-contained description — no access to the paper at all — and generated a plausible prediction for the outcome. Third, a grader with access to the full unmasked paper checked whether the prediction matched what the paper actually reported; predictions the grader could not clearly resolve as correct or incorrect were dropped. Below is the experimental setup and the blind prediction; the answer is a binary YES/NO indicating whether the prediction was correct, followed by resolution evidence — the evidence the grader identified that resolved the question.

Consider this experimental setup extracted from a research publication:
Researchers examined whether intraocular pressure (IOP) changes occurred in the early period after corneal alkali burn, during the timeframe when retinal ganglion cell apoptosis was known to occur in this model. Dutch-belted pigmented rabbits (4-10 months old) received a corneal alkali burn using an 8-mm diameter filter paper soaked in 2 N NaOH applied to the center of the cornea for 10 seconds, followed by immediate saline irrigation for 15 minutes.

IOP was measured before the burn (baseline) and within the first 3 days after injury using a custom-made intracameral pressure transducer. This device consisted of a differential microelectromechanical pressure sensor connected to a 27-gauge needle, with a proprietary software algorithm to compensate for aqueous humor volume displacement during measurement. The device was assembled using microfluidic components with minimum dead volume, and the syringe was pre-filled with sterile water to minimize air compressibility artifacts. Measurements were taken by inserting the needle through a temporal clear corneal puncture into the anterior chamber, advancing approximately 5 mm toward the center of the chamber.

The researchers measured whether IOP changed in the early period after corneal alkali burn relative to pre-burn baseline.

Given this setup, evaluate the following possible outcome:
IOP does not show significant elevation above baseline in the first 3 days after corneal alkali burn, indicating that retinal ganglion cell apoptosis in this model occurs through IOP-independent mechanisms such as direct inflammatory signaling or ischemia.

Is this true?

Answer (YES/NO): YES